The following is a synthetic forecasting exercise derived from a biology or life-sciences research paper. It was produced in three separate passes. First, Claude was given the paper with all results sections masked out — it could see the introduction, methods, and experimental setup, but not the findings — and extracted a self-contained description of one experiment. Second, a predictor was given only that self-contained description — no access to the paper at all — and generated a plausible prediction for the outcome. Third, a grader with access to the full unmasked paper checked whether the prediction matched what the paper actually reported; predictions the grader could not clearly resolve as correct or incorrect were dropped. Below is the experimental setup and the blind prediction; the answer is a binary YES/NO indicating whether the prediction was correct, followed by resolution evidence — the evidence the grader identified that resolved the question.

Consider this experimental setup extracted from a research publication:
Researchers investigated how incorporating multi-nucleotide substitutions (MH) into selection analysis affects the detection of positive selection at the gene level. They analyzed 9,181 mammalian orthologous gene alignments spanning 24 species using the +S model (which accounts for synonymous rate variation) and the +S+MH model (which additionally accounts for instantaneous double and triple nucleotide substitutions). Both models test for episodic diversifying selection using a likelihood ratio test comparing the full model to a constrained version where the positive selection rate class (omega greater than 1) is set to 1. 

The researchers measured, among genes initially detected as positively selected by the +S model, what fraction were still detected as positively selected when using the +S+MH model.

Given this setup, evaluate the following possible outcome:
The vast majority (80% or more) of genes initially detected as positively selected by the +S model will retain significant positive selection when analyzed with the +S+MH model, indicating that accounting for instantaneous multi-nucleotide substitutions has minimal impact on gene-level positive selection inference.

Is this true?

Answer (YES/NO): NO